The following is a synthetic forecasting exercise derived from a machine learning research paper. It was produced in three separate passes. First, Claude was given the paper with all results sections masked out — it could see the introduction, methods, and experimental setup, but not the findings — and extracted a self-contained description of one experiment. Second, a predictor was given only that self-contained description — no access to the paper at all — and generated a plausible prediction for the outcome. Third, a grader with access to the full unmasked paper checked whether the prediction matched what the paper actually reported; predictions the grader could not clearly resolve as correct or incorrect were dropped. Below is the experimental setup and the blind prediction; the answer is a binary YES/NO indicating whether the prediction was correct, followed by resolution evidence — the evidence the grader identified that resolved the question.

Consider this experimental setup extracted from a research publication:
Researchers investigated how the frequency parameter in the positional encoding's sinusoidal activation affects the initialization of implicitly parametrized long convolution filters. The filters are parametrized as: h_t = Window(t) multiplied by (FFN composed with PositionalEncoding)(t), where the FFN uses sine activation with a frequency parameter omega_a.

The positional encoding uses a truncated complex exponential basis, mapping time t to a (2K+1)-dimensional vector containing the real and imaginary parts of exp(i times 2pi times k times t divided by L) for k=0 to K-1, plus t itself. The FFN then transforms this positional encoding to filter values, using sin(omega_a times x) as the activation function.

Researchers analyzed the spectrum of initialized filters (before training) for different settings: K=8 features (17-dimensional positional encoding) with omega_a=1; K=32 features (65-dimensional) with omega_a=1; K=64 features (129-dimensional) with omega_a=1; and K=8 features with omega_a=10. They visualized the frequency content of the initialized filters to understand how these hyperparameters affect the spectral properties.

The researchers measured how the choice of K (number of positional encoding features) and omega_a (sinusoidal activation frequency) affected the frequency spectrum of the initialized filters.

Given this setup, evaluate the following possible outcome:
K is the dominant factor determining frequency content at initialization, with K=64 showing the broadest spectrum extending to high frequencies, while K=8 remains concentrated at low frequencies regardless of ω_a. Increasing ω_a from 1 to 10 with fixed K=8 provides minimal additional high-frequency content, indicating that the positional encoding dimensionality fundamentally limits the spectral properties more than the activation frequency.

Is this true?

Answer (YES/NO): NO